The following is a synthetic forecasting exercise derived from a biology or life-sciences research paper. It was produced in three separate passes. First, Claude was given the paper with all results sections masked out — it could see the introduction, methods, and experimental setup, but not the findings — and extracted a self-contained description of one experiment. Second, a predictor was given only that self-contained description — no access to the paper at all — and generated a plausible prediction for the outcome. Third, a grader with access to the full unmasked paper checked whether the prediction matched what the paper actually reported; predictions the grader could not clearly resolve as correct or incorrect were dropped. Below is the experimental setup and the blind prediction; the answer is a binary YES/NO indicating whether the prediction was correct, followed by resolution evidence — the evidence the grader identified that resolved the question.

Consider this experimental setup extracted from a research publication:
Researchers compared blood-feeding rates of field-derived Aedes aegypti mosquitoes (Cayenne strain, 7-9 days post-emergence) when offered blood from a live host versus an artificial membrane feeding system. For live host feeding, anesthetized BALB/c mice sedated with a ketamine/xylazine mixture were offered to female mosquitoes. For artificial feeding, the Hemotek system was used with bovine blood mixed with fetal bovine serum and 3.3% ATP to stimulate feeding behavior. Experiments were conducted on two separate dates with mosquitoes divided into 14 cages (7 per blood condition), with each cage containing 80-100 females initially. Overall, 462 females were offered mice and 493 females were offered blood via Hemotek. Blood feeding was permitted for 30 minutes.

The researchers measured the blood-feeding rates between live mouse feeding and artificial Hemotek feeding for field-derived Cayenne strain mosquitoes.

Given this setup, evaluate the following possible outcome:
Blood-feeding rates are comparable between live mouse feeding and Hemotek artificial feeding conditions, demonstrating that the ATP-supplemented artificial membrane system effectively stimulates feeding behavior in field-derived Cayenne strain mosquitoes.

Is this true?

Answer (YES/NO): NO